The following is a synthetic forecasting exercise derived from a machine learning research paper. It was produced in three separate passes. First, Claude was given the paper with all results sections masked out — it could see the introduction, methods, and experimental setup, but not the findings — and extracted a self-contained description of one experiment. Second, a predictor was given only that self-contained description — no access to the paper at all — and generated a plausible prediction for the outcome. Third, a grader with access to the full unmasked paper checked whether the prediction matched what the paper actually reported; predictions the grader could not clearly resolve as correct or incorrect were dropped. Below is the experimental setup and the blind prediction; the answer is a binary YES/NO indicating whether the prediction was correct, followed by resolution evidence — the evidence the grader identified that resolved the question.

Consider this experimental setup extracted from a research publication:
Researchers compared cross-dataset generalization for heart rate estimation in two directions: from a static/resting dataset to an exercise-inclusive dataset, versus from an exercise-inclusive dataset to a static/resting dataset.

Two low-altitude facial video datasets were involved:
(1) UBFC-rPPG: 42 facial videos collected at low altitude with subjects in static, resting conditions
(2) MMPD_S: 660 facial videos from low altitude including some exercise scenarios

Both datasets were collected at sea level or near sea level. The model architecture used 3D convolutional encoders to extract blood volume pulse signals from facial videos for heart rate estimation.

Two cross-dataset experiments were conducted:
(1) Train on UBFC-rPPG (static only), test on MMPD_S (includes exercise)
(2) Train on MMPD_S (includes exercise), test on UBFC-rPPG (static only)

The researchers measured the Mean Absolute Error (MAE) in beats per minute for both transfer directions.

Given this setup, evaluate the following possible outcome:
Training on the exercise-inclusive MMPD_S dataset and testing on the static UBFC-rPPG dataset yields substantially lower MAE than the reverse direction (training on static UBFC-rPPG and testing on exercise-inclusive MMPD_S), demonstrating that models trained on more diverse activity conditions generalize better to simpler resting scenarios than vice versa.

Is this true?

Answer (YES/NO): YES